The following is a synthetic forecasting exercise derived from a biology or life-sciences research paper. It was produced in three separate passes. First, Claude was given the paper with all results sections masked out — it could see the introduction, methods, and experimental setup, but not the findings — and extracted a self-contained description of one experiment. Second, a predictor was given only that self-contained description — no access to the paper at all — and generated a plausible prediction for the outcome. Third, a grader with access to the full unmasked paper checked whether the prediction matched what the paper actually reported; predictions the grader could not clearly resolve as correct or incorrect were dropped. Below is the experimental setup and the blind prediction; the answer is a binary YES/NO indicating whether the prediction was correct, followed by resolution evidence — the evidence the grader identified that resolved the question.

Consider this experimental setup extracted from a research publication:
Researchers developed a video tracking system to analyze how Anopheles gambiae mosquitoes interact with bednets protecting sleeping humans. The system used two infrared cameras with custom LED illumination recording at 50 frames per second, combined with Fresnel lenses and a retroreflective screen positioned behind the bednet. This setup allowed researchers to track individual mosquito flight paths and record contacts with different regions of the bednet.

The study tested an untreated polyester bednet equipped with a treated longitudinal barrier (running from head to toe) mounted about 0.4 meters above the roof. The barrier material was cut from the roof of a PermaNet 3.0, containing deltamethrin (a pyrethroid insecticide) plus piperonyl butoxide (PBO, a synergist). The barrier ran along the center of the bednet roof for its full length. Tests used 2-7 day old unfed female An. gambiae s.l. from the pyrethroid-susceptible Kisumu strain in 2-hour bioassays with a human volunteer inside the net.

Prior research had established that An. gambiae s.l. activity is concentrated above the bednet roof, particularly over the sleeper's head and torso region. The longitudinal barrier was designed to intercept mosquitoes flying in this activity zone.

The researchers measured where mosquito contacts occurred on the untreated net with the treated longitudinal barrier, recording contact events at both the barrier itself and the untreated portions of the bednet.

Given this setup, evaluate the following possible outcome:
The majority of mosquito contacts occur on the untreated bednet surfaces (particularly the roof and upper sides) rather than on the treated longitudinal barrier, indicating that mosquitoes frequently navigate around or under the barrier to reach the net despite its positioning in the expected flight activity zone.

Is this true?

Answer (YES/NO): NO